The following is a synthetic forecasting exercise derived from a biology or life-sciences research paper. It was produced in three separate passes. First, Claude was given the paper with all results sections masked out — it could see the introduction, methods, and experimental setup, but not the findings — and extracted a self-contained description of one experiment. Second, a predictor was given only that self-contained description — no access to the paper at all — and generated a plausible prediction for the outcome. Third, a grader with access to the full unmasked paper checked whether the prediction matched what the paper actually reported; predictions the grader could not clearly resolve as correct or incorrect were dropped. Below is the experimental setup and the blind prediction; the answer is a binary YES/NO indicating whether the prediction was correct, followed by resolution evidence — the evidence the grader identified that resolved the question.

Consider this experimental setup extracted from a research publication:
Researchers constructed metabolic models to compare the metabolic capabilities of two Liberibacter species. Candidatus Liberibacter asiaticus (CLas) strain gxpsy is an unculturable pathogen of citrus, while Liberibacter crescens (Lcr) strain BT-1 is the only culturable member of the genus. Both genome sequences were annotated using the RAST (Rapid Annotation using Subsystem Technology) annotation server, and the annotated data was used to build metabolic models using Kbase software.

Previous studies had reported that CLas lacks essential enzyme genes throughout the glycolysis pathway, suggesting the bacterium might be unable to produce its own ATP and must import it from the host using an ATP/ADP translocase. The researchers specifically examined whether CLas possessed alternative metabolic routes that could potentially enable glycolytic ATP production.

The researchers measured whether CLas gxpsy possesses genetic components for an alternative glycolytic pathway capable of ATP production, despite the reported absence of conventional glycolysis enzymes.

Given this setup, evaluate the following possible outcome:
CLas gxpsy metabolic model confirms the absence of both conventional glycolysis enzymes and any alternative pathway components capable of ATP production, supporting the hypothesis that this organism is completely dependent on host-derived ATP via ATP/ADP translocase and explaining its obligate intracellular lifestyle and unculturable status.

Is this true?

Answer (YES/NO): NO